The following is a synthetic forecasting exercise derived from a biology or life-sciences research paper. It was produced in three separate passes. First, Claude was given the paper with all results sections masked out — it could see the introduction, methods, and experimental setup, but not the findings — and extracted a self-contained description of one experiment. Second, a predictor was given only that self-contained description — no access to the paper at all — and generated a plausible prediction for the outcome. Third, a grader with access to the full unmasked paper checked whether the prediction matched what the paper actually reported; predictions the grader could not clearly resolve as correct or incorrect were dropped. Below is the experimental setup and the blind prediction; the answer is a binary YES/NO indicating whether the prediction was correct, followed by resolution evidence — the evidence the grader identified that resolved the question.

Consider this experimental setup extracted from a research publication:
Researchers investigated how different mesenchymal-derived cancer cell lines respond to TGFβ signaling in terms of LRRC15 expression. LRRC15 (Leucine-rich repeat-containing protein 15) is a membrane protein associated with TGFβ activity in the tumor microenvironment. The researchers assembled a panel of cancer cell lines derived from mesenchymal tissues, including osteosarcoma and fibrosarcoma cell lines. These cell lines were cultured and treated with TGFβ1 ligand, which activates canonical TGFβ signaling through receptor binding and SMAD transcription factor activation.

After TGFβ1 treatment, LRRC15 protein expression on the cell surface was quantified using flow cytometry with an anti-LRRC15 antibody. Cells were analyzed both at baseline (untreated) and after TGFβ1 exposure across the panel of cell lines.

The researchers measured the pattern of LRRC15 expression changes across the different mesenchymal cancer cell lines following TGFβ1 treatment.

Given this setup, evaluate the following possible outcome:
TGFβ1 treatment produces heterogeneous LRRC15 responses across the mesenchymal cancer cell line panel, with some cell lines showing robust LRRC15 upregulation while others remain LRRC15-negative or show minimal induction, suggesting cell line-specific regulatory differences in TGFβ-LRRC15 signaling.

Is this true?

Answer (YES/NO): YES